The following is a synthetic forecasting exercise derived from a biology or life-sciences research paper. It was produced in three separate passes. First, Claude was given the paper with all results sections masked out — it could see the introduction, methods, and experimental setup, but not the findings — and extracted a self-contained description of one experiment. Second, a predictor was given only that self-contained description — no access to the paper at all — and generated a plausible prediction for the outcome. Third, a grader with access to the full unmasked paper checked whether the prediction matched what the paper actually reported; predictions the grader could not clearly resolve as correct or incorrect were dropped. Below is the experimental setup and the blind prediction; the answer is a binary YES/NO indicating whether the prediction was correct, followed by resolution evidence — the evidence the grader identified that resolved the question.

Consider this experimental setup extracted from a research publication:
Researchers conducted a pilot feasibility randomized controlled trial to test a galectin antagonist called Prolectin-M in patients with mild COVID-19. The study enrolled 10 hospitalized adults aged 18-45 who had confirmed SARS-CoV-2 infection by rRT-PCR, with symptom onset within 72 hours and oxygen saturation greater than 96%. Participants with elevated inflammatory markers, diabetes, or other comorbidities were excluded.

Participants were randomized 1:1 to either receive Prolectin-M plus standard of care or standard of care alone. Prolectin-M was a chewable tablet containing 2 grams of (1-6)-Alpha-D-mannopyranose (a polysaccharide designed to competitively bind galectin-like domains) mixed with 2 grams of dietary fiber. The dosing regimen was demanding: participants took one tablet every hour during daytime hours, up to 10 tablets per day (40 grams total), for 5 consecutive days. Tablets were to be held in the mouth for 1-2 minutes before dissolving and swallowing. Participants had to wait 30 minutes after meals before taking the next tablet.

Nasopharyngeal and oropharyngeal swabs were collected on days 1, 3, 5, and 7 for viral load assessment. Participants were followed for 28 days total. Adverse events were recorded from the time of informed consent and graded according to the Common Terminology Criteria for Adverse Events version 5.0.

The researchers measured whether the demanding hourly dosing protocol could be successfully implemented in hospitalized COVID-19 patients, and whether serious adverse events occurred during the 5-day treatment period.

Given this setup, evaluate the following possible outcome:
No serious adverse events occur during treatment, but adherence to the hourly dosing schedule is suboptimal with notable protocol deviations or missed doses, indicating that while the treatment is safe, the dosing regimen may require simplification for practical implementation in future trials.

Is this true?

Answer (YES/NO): NO